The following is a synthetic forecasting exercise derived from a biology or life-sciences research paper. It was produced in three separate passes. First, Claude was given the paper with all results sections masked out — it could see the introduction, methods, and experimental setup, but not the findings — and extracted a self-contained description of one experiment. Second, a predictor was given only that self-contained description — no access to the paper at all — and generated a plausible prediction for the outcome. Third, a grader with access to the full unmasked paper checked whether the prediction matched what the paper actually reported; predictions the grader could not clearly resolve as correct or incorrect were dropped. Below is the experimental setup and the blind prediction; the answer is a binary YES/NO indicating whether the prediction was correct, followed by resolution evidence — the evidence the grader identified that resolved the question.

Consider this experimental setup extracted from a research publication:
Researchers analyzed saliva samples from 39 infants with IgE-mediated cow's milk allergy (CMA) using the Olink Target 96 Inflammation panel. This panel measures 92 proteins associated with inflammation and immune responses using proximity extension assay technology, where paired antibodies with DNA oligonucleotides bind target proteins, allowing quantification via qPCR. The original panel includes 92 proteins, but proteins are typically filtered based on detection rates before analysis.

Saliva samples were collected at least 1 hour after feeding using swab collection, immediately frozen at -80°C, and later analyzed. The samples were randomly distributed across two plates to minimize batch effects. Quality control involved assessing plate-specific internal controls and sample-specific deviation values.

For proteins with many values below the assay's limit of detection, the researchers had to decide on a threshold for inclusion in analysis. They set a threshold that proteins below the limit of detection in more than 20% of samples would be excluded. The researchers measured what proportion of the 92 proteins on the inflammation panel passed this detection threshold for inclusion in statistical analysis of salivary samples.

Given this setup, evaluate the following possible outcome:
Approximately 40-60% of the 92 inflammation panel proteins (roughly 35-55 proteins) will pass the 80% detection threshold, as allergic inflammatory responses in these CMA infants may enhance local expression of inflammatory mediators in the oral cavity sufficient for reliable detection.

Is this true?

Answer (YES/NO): NO